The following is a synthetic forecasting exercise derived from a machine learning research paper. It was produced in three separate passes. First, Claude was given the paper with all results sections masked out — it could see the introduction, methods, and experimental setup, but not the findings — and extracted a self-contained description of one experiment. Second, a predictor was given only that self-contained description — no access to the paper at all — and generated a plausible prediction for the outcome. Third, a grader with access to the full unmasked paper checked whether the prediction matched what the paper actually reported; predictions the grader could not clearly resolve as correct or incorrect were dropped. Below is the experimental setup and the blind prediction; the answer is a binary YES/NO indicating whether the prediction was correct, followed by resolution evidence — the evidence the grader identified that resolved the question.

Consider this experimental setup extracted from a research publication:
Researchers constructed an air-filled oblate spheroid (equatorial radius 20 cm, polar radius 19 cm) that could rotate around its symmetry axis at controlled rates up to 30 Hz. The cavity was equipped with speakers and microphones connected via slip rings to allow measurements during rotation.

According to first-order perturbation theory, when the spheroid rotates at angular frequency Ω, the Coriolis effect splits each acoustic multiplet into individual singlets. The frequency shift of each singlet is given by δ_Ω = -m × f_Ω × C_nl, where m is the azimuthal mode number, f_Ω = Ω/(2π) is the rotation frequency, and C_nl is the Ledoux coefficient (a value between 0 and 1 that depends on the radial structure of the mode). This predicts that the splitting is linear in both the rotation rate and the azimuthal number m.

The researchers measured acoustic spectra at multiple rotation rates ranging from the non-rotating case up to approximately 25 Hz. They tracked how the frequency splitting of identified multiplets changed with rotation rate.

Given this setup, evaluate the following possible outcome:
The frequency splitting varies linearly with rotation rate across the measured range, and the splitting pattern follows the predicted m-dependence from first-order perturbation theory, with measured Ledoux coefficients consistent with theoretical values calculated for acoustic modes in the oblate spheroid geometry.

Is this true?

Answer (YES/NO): YES